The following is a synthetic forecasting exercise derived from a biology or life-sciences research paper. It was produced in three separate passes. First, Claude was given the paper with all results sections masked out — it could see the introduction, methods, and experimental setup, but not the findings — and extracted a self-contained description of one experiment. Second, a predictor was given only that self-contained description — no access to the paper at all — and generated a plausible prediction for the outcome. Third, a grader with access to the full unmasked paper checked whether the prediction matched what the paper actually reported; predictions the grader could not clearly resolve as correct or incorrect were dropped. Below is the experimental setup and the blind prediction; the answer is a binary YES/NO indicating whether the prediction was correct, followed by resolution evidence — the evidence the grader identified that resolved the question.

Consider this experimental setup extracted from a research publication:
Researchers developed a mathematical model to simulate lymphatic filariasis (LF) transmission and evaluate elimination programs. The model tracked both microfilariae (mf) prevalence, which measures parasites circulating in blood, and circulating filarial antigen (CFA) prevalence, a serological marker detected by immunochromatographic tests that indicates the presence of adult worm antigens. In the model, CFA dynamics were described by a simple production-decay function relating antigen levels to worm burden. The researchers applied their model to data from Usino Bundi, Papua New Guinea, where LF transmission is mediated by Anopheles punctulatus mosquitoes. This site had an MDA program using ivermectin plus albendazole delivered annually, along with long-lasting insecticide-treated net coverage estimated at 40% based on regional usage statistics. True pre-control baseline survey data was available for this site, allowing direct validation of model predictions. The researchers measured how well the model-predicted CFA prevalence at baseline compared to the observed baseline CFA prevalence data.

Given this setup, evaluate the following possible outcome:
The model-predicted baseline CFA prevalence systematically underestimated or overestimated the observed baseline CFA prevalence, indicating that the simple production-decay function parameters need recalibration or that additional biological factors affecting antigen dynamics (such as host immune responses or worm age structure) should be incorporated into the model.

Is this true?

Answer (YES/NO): YES